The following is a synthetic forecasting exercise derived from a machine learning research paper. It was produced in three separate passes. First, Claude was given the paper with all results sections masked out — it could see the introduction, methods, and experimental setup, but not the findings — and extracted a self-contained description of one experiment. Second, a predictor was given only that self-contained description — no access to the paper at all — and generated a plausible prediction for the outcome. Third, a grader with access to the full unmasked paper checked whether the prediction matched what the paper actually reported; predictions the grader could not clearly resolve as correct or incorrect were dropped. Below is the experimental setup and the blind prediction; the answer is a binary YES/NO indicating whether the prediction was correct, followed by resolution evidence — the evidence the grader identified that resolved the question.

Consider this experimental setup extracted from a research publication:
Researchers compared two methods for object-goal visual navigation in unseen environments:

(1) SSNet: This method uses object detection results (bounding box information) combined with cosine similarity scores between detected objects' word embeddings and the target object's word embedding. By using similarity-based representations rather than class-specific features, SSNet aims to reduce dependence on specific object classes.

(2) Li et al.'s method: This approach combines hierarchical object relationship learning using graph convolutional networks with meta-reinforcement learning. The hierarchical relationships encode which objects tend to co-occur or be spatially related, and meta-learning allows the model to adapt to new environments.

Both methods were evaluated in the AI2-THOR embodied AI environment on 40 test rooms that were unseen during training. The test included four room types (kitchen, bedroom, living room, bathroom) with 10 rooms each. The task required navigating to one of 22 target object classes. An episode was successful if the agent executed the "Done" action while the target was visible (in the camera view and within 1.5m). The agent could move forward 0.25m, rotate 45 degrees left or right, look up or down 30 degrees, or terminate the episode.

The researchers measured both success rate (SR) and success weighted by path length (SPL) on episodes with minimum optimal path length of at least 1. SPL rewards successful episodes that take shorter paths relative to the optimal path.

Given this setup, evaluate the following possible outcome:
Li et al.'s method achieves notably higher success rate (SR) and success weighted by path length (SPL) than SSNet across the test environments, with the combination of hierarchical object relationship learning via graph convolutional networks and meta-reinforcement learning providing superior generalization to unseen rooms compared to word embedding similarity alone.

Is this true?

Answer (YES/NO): NO